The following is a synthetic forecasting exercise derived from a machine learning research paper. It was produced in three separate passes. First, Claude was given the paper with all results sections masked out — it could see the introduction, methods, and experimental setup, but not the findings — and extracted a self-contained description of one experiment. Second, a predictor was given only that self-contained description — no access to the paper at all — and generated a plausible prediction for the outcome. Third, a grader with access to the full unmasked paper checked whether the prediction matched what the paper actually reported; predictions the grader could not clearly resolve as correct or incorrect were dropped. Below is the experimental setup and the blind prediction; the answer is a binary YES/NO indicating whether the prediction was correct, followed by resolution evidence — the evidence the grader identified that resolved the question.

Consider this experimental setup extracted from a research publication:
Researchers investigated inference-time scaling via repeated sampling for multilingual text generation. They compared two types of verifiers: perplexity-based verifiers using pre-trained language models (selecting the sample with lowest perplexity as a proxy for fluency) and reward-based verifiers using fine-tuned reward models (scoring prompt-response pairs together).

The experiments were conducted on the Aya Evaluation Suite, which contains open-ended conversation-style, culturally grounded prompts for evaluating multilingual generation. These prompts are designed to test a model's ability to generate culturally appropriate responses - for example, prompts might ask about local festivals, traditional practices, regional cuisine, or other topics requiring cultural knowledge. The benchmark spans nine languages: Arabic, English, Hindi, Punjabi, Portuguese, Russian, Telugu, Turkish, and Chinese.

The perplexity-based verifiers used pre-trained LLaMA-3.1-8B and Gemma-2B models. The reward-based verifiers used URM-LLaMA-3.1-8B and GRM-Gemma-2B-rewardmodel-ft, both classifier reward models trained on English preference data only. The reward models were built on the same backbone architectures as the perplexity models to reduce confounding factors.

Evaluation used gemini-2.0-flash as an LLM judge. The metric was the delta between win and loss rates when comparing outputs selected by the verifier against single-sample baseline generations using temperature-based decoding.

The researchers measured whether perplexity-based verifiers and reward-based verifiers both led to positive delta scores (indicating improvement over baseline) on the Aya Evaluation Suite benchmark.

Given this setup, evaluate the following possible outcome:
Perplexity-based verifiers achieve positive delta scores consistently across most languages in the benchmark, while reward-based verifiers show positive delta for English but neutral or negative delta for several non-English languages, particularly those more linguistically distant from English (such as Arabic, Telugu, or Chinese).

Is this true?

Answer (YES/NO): NO